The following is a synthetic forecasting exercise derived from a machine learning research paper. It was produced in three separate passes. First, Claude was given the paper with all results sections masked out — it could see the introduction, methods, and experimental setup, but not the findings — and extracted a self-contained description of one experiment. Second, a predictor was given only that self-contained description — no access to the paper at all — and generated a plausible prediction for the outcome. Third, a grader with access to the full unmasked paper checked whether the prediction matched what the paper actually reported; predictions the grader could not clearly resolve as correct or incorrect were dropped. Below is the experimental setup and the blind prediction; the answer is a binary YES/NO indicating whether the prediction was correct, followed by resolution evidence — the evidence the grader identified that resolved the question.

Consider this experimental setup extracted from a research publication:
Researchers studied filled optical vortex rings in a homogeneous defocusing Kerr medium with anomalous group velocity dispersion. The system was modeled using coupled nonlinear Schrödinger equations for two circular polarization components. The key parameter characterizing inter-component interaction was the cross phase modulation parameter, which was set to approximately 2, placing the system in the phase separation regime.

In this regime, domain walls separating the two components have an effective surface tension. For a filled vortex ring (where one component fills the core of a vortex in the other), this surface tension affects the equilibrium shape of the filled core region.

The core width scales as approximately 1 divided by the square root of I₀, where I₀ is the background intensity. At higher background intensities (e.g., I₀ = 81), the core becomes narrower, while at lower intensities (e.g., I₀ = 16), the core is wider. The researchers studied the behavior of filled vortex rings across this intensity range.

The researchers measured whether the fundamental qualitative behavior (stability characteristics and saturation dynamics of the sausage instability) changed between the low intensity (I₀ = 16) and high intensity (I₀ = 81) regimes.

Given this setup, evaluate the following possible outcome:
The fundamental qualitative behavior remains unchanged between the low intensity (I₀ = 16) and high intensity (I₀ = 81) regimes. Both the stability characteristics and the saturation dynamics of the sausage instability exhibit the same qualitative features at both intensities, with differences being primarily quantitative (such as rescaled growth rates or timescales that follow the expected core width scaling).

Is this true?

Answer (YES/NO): NO